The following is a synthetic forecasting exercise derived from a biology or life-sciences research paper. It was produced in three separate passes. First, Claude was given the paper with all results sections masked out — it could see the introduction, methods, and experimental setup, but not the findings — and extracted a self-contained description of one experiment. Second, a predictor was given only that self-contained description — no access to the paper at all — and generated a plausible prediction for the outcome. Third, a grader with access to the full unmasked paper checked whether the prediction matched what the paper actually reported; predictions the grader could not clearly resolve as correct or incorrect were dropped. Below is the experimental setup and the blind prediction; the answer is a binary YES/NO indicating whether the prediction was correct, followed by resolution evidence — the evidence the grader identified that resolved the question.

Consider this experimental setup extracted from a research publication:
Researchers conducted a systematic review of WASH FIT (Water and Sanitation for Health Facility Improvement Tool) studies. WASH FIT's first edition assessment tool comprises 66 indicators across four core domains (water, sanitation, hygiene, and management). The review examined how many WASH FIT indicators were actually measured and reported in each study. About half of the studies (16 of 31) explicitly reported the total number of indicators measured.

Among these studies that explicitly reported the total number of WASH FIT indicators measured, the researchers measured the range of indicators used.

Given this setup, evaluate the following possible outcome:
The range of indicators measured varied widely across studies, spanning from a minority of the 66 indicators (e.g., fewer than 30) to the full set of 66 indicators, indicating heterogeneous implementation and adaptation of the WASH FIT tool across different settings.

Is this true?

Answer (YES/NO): YES